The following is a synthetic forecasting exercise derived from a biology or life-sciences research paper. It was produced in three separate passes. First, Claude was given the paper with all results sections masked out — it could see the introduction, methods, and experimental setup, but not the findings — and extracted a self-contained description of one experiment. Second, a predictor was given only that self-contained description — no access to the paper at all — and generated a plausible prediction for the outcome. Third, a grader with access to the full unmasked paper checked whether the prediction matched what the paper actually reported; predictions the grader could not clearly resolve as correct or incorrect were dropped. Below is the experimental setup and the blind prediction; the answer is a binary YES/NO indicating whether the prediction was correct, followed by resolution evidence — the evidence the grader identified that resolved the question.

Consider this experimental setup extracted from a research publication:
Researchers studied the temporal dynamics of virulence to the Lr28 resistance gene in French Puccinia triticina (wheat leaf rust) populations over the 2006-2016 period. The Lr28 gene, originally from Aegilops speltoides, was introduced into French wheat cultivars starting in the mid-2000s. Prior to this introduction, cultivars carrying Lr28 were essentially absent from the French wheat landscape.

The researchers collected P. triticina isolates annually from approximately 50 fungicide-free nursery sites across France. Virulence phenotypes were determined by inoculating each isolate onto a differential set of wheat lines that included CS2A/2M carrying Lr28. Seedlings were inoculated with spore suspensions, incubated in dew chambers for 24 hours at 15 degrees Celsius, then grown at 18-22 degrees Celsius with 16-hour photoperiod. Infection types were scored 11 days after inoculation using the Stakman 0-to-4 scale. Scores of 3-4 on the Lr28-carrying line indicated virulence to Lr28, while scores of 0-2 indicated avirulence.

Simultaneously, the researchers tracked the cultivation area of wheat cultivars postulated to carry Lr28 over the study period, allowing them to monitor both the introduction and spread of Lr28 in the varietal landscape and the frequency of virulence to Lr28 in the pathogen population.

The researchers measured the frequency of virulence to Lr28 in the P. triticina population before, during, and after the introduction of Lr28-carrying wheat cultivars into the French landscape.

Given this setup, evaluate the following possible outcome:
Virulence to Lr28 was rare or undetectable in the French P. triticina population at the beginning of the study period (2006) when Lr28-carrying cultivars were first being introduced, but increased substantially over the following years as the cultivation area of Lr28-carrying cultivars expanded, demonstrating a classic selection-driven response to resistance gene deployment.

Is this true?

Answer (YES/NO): NO